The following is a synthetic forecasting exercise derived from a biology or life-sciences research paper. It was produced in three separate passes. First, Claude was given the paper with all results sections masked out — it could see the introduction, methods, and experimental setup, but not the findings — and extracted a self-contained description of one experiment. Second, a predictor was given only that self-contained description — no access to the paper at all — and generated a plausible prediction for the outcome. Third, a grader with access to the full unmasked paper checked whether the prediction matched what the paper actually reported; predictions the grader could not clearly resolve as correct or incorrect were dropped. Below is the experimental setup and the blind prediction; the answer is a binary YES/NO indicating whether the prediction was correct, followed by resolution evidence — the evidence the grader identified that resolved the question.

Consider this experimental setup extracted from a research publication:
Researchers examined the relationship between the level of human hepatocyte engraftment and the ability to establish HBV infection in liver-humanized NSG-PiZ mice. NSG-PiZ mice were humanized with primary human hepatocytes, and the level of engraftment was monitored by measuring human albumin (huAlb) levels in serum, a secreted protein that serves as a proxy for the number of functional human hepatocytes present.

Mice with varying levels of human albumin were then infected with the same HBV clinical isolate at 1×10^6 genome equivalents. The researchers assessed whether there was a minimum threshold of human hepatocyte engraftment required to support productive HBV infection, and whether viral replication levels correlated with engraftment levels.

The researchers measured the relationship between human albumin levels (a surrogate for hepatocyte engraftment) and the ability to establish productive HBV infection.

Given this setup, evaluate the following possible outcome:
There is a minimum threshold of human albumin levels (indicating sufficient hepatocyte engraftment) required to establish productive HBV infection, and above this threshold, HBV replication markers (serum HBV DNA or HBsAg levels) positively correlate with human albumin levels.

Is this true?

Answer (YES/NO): YES